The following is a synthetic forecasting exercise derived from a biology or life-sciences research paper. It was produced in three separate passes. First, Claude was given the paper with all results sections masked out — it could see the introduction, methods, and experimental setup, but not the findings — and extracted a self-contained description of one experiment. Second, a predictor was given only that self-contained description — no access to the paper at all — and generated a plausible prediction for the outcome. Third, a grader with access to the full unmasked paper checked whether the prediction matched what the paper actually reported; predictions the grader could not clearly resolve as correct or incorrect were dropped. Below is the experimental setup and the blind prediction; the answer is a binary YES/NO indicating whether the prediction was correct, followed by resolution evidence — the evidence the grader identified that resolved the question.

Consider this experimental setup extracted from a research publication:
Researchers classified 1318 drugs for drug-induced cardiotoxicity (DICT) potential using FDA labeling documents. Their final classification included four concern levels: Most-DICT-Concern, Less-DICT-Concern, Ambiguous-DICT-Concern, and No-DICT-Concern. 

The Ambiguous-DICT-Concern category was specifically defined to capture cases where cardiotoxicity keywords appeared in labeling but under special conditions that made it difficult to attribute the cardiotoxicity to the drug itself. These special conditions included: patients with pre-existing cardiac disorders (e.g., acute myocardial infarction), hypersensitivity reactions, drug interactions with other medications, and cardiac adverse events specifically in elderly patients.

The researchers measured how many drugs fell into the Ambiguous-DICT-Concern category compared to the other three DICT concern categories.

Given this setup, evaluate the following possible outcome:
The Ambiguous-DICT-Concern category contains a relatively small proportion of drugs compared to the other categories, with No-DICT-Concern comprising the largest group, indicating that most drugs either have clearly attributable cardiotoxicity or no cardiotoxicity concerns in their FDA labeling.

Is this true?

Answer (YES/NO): NO